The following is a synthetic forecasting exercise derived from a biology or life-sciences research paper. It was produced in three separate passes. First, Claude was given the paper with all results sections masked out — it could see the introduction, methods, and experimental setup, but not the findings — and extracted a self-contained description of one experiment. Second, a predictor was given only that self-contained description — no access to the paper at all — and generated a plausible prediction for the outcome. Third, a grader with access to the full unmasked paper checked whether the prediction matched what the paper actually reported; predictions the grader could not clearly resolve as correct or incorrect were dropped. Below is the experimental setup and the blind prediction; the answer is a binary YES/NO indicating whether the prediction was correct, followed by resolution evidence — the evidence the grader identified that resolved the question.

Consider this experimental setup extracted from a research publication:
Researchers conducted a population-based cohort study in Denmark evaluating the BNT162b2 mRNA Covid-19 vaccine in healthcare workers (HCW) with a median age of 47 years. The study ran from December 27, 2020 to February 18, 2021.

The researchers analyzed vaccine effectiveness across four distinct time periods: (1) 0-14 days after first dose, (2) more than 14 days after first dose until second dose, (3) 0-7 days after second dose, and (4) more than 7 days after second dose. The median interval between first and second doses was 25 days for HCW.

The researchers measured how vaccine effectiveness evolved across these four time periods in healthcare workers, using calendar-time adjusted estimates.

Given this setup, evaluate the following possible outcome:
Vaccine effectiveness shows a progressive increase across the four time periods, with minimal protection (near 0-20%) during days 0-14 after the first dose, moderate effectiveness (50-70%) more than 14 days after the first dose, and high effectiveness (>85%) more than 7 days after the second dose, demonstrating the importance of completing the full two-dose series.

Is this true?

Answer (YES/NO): NO